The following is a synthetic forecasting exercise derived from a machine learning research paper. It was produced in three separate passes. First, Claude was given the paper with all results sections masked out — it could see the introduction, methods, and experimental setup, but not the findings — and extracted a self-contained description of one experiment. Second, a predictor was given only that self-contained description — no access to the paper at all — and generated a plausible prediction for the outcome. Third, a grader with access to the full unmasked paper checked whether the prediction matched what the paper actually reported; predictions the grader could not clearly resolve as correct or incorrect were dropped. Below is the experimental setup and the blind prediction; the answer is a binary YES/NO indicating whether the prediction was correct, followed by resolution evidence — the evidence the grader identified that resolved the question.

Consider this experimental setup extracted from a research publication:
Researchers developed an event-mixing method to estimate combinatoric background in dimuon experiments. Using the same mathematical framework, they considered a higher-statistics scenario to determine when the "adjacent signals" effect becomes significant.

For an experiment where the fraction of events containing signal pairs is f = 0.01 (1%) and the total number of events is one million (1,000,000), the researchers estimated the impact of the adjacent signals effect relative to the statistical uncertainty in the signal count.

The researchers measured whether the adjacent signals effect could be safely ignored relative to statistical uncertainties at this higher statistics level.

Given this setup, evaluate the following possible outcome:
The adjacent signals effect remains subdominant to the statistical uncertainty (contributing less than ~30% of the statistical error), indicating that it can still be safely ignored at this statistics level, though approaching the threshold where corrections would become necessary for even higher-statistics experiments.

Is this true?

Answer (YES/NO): NO